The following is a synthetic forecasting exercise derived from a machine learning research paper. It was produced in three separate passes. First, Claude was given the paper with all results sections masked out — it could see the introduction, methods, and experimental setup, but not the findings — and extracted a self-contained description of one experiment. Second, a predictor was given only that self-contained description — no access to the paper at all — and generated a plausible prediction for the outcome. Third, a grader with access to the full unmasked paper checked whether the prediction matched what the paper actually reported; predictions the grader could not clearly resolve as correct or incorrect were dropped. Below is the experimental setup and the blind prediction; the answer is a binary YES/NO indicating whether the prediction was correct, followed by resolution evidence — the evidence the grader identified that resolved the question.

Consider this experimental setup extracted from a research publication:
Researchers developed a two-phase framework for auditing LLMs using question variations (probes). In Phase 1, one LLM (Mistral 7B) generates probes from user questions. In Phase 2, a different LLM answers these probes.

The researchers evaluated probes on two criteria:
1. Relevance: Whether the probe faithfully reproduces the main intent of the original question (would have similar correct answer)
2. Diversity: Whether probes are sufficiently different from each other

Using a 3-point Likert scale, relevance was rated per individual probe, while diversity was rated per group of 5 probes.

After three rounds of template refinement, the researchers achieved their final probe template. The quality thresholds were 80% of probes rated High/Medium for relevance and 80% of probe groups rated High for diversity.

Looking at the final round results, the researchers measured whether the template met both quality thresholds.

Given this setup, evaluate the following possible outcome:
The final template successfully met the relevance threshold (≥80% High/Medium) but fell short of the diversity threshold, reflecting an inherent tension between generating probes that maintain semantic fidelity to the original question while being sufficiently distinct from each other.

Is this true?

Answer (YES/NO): NO